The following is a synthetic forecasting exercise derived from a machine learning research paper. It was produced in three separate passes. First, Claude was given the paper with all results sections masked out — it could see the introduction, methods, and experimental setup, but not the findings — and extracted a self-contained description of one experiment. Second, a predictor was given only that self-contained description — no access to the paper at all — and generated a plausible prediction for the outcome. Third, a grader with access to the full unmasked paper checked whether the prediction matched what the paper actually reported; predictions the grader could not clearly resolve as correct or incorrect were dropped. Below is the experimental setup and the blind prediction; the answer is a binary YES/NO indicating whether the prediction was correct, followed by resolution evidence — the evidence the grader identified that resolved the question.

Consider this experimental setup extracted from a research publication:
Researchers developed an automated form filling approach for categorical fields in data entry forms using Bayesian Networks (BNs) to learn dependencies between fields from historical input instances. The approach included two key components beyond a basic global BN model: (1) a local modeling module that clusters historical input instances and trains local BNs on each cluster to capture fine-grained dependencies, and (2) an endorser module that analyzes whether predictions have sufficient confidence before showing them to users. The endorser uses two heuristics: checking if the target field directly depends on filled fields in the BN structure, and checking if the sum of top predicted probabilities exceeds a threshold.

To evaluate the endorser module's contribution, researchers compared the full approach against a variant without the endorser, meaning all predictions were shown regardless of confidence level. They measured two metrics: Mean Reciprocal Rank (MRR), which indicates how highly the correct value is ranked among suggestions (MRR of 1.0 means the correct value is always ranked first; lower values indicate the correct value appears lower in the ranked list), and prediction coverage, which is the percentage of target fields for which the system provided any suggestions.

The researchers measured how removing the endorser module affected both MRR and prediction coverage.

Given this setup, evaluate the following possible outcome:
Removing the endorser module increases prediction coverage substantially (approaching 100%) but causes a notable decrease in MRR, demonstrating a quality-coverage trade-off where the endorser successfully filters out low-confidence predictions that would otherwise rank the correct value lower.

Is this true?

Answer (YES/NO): NO